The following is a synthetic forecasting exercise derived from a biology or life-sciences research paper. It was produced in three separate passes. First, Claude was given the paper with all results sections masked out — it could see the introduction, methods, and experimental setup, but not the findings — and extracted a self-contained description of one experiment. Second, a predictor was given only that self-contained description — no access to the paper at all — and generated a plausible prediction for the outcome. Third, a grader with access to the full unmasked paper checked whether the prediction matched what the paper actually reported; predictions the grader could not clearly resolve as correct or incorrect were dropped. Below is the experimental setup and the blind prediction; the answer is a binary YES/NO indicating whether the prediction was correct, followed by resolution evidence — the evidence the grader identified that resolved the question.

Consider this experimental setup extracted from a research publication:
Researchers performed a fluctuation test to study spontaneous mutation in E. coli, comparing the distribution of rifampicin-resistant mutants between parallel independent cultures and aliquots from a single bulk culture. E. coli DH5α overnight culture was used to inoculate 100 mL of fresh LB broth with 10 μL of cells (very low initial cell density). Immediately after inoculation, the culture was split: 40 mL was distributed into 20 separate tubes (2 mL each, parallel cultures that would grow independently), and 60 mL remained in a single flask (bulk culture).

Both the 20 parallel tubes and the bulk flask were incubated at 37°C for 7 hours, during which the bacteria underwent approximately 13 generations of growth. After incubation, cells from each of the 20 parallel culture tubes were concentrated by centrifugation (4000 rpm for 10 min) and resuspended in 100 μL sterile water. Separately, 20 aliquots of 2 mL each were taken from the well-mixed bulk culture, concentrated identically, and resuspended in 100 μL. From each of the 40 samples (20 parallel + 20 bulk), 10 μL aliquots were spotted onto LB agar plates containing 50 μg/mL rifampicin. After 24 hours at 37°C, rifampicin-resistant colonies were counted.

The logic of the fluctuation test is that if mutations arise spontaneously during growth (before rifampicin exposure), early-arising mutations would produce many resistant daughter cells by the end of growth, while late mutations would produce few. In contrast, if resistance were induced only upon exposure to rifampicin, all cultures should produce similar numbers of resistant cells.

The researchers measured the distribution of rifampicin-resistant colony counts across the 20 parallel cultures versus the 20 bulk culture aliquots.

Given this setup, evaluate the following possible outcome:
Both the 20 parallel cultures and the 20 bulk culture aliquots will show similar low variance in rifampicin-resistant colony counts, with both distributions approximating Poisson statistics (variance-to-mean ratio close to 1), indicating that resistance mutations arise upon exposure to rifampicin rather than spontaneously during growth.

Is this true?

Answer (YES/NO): NO